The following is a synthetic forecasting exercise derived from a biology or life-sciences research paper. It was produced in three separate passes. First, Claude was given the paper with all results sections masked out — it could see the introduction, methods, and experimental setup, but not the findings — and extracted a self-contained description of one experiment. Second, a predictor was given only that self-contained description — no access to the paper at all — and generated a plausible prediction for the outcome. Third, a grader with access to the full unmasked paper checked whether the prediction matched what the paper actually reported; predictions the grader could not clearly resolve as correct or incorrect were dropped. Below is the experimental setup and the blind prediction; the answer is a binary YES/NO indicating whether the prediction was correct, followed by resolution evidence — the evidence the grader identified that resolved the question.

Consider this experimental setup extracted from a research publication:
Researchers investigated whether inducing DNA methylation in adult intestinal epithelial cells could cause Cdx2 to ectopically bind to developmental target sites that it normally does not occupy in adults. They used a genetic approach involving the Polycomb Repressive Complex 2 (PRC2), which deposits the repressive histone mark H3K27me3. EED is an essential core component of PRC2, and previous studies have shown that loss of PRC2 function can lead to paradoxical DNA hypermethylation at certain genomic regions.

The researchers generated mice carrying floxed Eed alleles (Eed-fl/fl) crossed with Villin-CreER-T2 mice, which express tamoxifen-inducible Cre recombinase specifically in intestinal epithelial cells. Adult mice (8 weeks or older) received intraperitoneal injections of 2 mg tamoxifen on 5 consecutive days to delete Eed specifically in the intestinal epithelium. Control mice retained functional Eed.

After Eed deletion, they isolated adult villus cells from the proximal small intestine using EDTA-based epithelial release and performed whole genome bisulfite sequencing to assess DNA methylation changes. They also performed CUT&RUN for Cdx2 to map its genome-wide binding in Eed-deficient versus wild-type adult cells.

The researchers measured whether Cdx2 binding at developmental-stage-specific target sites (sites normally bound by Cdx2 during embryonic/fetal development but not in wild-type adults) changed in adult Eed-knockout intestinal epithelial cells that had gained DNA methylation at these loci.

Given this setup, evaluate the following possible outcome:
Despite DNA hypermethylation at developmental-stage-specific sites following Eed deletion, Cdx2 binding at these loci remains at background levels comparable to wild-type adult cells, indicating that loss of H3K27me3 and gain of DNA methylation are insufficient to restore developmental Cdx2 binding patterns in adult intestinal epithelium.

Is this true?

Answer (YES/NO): NO